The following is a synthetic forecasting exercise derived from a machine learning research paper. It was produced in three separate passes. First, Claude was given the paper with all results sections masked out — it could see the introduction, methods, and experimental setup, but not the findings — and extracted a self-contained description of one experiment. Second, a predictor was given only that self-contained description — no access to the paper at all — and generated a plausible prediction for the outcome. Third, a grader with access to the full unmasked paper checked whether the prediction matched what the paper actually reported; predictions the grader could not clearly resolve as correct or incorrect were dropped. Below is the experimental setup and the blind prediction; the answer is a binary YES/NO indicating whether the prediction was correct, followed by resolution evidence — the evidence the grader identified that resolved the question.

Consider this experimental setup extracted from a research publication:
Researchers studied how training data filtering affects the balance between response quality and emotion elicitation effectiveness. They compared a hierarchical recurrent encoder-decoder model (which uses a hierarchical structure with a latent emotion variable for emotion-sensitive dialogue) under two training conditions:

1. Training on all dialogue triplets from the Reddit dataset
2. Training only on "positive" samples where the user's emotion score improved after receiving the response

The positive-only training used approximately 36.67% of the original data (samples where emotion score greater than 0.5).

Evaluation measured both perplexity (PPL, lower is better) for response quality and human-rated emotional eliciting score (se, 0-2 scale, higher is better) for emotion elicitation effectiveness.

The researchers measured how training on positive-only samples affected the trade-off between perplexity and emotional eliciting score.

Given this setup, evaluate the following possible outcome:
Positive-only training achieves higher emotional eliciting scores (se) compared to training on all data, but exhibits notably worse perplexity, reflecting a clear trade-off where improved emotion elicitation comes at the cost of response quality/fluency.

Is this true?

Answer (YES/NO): NO